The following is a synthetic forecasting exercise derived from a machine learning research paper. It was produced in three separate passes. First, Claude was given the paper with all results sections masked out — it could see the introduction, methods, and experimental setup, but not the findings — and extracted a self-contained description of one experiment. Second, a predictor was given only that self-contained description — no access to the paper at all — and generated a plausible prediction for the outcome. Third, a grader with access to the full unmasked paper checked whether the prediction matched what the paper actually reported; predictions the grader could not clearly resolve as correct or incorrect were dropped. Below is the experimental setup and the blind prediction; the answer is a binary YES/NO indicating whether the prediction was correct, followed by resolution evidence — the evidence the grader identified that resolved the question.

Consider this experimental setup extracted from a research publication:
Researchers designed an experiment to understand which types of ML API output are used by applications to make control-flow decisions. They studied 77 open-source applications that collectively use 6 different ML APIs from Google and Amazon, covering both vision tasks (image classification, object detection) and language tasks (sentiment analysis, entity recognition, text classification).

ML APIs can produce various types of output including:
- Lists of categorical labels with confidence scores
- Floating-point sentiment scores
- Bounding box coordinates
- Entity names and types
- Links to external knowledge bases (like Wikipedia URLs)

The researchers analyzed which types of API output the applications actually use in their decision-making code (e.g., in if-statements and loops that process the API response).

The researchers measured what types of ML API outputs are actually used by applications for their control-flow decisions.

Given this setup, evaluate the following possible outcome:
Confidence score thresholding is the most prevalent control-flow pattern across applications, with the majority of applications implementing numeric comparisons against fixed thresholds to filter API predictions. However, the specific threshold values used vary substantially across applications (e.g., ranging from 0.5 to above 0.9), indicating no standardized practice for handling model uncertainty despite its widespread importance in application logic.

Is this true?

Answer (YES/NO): NO